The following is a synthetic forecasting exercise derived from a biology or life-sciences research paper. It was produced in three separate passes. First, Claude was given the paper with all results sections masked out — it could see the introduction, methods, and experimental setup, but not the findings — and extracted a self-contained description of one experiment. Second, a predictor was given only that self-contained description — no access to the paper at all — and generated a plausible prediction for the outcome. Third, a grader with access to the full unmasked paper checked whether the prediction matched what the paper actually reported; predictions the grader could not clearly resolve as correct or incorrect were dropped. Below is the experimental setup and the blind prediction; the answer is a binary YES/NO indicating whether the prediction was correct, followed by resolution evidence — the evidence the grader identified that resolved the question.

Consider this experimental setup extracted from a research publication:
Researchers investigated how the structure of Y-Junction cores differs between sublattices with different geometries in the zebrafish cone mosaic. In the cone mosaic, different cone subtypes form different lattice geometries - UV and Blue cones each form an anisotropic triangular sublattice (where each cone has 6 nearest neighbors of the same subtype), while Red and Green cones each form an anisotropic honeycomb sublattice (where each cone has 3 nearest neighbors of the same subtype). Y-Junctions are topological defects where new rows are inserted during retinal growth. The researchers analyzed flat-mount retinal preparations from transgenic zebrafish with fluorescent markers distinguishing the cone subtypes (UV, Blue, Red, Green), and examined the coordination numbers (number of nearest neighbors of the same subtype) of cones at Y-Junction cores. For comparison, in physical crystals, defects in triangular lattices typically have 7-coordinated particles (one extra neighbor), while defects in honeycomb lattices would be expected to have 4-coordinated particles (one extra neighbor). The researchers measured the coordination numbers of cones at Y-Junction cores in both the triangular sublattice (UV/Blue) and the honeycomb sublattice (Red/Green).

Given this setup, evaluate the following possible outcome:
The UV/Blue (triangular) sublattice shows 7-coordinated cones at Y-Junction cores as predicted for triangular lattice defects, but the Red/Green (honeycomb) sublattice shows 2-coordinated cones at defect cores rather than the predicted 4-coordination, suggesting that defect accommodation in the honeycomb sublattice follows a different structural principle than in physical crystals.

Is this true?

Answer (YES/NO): NO